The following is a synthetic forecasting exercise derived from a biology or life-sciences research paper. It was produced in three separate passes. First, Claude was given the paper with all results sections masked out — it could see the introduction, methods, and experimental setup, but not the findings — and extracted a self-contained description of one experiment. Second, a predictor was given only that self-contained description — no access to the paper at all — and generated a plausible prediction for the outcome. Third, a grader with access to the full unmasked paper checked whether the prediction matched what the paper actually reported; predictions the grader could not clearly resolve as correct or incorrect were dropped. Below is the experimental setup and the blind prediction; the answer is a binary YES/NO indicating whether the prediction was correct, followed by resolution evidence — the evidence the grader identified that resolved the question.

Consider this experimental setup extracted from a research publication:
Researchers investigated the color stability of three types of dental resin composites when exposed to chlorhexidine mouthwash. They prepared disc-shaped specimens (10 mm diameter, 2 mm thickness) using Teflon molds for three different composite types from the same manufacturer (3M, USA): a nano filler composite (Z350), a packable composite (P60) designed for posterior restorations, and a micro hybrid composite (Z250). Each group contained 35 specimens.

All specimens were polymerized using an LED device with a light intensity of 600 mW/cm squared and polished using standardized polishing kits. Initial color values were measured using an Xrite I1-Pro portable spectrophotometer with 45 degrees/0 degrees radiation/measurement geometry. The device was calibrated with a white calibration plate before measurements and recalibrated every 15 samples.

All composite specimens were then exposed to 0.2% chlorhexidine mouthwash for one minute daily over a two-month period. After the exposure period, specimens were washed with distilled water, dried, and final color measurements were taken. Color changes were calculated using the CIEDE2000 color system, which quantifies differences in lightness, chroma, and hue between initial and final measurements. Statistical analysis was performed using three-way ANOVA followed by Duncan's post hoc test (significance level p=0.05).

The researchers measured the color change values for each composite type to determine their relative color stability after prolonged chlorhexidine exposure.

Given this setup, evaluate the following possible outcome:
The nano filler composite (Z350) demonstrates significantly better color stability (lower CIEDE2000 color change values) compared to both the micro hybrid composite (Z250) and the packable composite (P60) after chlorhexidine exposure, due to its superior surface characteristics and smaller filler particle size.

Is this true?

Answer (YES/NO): NO